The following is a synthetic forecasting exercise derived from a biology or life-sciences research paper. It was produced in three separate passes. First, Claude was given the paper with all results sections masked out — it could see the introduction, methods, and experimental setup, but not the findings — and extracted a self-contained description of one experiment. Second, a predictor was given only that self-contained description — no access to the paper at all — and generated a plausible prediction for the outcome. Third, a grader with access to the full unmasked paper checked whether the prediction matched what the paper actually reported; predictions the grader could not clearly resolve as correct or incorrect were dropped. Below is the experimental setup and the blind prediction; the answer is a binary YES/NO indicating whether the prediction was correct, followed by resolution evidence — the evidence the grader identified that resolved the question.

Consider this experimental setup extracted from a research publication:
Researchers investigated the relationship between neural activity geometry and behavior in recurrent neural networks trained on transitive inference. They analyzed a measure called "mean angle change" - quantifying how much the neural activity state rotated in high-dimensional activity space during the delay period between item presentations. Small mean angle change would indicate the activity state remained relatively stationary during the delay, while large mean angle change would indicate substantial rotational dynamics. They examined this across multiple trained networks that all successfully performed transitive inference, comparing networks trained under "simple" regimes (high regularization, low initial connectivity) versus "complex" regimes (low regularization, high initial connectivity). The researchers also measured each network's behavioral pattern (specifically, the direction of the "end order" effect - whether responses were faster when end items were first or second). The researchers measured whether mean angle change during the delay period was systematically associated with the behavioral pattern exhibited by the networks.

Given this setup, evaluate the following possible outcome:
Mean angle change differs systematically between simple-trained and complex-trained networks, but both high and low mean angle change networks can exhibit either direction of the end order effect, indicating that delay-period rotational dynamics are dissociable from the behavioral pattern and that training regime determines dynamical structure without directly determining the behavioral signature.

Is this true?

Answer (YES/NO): NO